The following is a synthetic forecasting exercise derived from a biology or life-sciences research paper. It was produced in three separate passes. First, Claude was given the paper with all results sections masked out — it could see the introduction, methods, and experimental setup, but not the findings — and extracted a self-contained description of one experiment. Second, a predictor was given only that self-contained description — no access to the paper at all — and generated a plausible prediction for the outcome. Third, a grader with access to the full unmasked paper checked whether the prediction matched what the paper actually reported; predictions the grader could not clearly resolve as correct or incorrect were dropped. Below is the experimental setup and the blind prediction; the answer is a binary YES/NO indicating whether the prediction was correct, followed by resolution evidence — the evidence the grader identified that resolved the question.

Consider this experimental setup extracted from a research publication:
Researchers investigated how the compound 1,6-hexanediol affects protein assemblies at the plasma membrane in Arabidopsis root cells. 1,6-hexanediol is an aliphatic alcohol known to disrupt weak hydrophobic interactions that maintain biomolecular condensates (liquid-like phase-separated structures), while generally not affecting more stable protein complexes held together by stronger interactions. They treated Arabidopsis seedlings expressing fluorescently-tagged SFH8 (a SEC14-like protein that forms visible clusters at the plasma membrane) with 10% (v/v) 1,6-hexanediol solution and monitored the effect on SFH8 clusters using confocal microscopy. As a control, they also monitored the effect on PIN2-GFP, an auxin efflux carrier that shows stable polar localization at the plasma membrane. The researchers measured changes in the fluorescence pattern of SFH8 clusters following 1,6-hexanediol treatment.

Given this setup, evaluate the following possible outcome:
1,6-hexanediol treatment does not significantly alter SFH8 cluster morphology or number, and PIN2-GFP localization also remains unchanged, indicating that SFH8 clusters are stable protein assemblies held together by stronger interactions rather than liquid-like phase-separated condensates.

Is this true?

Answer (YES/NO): NO